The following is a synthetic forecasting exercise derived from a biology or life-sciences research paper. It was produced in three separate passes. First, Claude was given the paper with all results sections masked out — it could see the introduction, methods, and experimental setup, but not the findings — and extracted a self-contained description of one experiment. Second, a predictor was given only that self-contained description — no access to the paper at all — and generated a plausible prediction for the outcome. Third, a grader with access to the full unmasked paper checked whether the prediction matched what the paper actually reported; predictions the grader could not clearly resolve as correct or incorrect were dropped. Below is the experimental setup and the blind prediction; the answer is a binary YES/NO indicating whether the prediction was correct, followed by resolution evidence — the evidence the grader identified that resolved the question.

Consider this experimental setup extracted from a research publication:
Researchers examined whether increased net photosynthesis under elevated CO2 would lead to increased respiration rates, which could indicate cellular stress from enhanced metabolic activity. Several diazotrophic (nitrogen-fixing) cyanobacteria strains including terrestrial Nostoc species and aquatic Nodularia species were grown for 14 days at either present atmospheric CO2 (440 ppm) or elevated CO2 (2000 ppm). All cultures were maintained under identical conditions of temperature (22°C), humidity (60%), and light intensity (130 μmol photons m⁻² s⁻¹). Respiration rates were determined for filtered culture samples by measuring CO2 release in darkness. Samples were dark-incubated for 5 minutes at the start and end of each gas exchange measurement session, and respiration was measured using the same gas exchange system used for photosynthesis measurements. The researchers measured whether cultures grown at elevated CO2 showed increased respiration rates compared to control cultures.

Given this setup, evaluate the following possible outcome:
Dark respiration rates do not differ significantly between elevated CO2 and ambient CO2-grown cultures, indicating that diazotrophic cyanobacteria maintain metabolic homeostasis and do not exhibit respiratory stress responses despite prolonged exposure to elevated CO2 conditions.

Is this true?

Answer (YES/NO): YES